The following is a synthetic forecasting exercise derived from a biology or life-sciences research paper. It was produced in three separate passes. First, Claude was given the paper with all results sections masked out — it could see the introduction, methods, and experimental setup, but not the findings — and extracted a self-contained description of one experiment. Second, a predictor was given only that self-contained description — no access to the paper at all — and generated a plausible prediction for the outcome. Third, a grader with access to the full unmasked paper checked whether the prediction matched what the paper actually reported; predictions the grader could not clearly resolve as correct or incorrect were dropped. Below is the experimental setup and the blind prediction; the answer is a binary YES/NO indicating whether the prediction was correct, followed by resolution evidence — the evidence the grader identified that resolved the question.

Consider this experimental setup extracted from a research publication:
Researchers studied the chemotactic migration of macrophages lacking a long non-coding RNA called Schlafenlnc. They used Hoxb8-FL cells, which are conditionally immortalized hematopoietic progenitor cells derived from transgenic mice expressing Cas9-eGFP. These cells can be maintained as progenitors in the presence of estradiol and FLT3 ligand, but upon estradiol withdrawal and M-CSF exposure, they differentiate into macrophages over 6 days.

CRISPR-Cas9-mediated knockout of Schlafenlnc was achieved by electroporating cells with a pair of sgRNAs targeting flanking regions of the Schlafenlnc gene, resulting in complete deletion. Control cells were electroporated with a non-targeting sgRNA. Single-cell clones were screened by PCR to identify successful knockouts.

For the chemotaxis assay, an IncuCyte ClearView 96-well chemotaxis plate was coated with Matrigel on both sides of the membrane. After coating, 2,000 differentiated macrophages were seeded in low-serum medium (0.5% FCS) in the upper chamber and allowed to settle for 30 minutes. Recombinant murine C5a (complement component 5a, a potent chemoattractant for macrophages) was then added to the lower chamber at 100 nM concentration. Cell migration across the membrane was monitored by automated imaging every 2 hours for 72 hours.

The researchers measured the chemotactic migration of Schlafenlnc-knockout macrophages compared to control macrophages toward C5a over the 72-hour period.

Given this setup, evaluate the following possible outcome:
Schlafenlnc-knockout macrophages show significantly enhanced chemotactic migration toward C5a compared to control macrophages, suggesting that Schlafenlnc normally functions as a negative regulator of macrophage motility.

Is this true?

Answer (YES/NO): NO